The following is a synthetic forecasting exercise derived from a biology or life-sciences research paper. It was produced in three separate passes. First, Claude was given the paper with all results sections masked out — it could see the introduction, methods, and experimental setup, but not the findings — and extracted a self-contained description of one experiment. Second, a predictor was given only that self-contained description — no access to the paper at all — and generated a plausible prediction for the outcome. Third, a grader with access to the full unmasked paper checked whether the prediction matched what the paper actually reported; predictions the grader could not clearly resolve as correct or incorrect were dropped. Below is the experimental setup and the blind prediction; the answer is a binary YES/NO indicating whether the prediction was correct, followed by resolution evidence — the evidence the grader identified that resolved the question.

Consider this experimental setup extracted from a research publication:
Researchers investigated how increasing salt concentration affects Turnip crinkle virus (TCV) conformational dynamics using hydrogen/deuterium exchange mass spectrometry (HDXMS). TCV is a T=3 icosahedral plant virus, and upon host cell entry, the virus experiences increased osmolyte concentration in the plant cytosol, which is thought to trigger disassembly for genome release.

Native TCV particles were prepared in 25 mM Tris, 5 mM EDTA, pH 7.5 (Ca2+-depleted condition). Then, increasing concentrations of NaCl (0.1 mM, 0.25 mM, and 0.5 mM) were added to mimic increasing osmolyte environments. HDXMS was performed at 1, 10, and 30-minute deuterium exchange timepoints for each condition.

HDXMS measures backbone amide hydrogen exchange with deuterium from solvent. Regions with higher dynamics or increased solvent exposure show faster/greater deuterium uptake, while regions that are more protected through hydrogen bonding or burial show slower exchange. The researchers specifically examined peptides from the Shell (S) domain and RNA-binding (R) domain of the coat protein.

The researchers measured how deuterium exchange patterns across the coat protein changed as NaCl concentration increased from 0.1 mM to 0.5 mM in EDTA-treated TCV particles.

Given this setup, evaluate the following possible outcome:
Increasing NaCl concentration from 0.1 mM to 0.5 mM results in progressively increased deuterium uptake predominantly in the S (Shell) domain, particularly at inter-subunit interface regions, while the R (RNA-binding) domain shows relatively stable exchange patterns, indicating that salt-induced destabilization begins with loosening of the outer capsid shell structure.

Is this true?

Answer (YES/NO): NO